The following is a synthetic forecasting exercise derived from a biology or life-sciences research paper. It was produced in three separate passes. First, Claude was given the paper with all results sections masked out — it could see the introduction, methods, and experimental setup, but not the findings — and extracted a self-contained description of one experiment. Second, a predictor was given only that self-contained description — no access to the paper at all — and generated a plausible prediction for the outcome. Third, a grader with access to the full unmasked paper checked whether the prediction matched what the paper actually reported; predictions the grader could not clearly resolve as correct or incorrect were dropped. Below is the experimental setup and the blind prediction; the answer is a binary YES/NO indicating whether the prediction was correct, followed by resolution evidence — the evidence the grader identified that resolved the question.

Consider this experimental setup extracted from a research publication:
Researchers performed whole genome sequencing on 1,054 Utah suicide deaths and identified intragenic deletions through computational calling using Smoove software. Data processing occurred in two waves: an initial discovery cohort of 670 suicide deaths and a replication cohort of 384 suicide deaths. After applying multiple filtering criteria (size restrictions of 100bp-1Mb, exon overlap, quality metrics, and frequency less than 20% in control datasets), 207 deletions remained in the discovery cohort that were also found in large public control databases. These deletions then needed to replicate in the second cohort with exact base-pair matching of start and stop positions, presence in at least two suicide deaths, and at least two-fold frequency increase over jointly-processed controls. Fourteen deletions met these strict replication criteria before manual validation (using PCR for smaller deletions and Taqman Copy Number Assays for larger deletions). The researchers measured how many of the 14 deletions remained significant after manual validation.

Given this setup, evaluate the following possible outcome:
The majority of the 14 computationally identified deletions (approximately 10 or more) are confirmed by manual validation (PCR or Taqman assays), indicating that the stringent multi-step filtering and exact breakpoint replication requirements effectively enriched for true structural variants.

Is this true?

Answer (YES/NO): YES